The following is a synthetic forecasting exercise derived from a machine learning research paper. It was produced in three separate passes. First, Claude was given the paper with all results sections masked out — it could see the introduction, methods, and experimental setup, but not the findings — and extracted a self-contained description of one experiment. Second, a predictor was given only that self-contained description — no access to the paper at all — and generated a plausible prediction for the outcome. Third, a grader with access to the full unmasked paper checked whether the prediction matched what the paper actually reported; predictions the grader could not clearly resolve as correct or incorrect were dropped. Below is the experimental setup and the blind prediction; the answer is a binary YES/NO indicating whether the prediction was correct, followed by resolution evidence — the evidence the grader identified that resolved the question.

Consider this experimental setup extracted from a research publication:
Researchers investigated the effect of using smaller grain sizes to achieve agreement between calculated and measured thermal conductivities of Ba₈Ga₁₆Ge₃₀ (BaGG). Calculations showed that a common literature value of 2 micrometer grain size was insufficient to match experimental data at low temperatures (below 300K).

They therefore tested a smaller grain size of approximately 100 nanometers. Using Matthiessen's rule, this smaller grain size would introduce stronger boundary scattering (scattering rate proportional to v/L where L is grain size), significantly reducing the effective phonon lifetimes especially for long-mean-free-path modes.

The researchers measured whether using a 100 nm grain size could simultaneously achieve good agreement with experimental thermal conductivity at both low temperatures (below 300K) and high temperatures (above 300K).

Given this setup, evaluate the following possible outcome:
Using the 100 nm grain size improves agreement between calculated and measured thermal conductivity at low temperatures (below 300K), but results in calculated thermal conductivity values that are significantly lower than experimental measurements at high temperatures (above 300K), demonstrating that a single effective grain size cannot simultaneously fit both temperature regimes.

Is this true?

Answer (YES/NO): YES